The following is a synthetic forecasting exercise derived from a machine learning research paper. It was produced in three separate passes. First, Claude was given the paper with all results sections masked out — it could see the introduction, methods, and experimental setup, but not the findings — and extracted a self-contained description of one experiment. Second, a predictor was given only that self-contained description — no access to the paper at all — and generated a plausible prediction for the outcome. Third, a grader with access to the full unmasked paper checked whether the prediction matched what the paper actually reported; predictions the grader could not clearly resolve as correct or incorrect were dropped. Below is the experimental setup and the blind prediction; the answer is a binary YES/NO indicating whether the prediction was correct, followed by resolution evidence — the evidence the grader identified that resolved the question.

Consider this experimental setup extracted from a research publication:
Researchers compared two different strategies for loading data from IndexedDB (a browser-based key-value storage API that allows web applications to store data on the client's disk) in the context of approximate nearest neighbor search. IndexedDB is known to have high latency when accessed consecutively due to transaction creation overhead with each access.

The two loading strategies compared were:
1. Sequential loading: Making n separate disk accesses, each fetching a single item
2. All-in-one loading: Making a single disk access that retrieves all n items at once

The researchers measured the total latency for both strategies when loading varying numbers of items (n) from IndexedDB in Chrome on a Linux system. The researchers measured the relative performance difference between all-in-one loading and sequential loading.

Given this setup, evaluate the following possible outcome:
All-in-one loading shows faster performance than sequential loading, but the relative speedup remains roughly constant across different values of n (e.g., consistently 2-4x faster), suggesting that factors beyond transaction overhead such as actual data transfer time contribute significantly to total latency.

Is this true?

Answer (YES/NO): NO